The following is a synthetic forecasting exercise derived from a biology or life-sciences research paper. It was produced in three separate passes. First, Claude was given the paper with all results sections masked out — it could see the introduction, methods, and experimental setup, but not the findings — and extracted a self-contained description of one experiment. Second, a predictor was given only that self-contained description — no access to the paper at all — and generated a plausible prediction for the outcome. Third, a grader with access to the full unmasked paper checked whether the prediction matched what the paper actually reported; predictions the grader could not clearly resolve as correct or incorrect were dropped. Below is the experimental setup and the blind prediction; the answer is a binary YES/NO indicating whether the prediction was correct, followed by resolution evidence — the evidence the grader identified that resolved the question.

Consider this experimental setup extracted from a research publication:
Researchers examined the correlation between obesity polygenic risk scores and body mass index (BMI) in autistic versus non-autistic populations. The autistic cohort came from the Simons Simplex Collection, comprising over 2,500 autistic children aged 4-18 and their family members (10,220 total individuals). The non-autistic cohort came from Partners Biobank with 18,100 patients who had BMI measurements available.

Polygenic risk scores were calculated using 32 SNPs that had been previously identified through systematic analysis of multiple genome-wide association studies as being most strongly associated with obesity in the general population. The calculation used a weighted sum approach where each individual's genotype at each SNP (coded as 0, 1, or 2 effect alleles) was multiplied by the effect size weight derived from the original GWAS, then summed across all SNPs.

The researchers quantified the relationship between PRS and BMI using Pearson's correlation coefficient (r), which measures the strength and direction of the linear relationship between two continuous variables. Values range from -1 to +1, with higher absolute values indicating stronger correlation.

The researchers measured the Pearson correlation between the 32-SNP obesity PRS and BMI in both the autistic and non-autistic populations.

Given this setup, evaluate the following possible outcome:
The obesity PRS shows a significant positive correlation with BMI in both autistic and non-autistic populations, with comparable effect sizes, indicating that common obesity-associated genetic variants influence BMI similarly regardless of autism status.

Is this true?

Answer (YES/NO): NO